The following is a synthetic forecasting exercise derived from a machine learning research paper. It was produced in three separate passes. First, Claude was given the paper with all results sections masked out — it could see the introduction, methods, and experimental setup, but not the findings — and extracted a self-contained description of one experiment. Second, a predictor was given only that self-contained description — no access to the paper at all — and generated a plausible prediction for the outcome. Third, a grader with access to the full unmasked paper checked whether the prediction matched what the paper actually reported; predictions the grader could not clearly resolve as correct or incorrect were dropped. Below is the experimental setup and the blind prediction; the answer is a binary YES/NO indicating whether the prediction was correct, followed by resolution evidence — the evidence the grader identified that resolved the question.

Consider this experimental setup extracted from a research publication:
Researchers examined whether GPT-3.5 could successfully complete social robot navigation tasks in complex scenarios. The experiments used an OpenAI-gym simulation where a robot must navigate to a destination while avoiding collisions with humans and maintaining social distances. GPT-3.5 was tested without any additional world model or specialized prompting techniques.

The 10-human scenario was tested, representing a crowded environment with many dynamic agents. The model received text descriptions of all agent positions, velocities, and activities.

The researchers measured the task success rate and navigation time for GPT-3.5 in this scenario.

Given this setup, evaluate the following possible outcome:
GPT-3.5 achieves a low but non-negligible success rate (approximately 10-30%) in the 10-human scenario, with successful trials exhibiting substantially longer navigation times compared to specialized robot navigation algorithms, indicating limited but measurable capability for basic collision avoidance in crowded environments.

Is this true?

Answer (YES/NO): NO